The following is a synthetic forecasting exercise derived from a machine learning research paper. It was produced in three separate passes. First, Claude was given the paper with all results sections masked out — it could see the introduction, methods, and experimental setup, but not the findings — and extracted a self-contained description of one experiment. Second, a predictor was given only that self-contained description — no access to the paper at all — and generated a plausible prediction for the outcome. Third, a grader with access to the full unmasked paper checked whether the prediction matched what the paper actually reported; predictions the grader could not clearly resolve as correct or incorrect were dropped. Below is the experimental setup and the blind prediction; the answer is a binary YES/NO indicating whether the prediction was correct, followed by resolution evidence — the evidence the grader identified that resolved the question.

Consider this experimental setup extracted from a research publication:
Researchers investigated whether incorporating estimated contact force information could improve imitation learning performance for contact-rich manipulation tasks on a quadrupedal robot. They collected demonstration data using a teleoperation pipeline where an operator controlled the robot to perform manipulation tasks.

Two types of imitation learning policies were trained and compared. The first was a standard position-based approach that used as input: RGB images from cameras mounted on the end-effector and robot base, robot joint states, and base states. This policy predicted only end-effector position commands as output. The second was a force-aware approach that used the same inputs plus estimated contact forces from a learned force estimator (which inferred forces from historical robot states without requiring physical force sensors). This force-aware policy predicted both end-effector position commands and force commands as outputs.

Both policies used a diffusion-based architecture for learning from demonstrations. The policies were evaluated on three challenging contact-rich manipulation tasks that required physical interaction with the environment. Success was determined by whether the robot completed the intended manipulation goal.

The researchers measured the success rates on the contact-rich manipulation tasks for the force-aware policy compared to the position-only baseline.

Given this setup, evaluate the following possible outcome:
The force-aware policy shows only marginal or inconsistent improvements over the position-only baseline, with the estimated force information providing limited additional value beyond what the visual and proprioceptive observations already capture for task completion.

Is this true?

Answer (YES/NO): NO